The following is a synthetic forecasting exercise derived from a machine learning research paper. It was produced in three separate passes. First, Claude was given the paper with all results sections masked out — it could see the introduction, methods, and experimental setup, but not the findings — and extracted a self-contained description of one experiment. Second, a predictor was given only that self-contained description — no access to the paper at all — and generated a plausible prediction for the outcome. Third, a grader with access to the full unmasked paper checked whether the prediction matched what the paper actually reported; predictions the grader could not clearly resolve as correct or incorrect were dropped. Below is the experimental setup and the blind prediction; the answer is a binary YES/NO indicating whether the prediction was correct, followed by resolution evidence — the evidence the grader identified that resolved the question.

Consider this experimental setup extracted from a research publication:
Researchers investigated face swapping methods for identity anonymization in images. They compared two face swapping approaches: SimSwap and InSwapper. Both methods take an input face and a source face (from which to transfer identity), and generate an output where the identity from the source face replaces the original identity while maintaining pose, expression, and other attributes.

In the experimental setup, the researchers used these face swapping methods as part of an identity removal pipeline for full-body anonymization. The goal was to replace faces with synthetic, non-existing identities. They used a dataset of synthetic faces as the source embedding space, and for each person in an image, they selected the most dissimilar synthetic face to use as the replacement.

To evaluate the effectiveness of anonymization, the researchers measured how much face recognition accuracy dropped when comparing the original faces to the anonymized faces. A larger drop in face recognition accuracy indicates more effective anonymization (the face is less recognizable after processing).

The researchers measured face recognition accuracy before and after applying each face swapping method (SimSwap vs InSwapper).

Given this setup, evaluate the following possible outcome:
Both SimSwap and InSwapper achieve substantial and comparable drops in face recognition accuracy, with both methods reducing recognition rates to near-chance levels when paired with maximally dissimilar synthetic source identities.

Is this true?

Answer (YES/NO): NO